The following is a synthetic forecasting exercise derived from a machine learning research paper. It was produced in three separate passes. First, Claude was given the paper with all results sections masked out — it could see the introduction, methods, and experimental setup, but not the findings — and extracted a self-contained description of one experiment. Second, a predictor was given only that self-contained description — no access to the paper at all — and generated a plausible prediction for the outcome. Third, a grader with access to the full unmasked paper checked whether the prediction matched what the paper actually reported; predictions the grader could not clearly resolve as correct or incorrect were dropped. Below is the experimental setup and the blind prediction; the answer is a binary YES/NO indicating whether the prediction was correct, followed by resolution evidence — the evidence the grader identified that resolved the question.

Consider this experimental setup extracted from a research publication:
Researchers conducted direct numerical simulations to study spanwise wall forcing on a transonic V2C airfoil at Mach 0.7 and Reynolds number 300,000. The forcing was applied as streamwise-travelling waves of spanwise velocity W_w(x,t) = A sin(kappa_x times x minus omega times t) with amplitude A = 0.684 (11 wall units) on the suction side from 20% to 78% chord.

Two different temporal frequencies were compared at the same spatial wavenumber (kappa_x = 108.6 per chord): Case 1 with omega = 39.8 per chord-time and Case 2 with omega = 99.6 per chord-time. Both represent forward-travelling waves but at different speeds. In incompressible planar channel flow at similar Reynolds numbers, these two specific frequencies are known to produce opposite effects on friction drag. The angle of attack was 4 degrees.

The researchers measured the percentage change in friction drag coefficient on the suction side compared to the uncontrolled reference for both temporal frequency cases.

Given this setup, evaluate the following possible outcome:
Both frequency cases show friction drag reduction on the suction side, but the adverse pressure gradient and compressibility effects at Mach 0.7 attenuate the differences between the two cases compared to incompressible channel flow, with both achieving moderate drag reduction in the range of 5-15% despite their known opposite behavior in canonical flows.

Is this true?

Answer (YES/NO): NO